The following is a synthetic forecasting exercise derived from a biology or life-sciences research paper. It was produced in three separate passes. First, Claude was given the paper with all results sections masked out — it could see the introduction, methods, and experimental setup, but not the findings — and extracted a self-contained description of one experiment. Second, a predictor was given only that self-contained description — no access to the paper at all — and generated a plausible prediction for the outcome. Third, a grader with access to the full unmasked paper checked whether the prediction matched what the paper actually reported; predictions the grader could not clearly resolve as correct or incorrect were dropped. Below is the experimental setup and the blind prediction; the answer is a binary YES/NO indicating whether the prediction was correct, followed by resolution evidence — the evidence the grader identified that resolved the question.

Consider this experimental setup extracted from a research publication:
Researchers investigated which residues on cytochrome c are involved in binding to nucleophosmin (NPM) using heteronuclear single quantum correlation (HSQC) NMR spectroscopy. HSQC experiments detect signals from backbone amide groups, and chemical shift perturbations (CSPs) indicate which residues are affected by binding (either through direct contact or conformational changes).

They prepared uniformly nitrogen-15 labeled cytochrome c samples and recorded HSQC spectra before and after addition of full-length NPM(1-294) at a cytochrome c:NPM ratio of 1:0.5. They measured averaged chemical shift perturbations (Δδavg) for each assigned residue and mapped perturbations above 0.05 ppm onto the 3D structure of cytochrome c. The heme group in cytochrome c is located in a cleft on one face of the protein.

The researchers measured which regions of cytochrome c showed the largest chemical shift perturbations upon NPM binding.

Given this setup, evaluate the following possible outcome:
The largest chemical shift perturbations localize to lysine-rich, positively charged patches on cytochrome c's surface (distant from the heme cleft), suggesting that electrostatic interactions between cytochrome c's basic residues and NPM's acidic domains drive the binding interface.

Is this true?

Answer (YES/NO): NO